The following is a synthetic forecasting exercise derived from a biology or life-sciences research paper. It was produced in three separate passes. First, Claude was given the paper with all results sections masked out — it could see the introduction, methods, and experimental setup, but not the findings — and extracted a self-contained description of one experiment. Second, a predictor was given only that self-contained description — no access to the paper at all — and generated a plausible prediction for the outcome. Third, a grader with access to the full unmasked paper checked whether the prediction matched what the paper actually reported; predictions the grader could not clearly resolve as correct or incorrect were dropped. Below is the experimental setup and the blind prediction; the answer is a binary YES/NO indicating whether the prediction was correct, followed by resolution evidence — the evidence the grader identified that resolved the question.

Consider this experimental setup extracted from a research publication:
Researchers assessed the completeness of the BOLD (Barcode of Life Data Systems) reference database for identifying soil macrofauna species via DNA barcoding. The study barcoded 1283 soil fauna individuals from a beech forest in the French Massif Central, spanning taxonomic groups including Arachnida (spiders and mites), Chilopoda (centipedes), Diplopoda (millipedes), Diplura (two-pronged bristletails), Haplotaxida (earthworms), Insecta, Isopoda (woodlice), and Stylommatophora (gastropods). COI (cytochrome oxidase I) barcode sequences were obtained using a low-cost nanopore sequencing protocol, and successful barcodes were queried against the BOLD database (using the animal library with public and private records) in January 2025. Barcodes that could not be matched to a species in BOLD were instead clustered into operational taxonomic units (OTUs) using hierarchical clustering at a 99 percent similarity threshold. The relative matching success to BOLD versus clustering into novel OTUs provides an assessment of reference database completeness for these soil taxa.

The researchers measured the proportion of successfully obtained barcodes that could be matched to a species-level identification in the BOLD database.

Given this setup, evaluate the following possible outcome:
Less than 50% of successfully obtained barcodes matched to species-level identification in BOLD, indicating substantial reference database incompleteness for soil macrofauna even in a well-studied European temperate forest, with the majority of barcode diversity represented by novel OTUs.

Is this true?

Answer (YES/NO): YES